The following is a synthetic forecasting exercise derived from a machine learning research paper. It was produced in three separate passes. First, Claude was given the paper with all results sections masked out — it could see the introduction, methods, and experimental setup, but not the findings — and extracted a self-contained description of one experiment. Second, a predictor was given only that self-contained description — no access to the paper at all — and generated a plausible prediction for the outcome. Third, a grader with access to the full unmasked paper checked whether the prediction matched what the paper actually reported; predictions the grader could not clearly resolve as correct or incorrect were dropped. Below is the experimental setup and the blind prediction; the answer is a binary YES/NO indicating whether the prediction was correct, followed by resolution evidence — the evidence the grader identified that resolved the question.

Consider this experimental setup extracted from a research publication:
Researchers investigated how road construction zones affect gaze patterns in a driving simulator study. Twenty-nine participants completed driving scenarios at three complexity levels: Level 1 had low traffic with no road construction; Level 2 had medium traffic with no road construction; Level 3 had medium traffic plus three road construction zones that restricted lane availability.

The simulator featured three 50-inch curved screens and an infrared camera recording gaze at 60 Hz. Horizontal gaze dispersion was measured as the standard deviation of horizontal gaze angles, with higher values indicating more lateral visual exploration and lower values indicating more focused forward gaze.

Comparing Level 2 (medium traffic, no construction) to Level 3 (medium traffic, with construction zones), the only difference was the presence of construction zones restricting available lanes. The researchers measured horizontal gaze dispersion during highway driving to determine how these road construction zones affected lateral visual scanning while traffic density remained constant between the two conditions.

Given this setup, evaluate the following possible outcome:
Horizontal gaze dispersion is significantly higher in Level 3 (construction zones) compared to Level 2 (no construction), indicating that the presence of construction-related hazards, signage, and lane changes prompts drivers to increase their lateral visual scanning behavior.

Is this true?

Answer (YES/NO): NO